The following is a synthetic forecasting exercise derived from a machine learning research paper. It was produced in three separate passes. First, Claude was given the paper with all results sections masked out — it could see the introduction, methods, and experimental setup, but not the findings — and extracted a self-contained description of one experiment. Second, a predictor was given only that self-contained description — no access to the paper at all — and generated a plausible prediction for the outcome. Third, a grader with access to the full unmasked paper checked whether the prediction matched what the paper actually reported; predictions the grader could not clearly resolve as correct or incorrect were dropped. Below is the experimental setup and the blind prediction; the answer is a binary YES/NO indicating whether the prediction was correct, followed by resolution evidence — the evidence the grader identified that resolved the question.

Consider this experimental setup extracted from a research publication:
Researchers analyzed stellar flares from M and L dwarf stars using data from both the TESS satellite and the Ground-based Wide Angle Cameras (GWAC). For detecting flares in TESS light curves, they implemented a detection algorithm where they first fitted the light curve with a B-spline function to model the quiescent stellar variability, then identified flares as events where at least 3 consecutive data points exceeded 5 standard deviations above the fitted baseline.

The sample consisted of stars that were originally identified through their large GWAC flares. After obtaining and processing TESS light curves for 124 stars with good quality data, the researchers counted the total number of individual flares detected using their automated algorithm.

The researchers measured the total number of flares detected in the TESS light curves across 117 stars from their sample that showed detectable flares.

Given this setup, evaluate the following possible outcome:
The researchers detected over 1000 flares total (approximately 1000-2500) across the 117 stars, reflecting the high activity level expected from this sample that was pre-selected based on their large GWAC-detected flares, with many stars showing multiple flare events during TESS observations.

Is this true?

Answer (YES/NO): YES